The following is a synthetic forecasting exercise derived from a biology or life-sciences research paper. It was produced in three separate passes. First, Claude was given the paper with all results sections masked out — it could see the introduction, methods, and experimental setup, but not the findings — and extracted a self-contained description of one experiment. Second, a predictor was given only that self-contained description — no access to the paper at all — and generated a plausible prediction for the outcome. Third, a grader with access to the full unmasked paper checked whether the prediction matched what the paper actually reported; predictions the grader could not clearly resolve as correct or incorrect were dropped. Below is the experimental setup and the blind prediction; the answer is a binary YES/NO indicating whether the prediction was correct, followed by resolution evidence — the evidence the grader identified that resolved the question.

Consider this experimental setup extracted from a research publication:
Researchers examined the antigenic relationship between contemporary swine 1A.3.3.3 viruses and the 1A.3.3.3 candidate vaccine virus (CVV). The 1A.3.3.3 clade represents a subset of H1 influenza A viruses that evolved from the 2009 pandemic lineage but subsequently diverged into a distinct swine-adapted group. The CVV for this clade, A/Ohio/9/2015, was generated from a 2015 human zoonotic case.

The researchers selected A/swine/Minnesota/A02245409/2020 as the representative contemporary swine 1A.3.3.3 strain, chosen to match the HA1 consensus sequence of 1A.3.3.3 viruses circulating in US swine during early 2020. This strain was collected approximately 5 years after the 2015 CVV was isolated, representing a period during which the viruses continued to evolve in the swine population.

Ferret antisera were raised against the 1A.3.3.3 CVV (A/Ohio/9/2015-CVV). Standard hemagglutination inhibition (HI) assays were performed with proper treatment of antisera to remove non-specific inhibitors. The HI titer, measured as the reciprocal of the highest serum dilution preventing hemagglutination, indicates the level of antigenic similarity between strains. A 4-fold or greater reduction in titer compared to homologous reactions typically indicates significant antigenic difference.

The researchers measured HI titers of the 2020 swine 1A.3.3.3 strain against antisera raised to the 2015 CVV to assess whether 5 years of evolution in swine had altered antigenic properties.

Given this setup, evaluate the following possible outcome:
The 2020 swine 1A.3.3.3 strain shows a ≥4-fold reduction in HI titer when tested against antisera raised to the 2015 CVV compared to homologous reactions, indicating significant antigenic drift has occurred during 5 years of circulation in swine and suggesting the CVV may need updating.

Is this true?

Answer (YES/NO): YES